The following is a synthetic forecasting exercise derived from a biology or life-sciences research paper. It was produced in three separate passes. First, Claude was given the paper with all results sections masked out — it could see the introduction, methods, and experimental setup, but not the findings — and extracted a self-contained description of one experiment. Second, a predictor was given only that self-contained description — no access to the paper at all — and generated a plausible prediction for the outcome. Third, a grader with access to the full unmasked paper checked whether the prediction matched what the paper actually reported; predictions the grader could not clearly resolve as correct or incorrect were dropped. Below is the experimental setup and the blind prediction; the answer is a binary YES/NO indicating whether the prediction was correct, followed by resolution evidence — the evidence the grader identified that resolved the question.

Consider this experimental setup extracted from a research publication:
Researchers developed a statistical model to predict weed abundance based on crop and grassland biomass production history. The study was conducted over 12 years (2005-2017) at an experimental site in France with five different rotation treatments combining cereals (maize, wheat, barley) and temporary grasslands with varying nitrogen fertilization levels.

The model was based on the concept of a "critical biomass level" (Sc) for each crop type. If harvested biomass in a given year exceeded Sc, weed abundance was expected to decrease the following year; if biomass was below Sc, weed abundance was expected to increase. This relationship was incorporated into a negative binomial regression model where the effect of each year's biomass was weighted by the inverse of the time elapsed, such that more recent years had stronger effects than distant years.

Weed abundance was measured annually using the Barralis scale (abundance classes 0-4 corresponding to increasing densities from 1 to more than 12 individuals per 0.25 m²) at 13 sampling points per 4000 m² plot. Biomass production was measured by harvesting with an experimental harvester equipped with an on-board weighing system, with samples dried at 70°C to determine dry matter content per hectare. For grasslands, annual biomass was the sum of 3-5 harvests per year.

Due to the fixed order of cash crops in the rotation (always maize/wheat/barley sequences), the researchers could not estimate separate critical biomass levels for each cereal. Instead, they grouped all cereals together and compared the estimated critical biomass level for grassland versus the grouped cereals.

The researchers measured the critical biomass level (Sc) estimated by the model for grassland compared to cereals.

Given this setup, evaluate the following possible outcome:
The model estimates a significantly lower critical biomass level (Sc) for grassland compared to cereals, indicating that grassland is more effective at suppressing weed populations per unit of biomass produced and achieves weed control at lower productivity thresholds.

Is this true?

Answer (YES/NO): YES